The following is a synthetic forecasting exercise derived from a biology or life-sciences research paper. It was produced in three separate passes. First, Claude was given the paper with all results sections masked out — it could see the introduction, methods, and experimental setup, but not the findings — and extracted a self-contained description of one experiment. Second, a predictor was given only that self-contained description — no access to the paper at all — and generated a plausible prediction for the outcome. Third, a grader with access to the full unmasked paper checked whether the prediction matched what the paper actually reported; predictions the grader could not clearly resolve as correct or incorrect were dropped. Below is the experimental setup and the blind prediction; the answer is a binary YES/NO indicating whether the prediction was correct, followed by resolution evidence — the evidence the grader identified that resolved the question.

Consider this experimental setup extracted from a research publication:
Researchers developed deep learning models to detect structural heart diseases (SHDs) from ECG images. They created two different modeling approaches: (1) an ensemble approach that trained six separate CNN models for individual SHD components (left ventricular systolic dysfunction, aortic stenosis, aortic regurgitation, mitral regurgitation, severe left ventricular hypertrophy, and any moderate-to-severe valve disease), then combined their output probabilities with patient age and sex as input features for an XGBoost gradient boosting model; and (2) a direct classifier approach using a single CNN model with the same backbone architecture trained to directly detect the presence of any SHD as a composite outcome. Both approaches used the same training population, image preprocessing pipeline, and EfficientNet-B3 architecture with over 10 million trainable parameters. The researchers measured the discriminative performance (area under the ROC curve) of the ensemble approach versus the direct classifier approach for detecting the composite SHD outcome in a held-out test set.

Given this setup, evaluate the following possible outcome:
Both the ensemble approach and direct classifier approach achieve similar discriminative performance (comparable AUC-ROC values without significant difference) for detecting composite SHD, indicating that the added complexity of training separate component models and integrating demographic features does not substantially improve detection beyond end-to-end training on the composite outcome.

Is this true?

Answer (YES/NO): NO